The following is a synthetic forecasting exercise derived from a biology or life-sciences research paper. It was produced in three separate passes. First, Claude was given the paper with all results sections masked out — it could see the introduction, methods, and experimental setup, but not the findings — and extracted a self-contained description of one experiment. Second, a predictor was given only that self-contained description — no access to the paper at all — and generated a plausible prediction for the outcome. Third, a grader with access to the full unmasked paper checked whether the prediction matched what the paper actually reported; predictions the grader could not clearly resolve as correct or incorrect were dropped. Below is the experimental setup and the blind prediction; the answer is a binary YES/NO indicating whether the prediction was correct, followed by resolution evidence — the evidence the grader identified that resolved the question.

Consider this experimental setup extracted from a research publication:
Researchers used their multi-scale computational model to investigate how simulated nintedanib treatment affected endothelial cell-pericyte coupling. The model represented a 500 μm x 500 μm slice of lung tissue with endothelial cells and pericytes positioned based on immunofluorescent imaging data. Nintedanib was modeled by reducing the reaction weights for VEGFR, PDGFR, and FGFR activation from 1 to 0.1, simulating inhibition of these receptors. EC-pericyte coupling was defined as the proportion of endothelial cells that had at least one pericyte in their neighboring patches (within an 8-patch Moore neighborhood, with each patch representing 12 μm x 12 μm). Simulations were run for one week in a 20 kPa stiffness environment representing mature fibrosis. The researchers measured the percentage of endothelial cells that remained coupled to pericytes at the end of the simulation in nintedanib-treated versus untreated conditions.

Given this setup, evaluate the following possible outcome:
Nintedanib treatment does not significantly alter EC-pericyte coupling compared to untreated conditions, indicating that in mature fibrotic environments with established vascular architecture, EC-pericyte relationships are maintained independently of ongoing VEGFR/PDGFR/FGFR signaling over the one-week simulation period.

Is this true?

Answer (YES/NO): NO